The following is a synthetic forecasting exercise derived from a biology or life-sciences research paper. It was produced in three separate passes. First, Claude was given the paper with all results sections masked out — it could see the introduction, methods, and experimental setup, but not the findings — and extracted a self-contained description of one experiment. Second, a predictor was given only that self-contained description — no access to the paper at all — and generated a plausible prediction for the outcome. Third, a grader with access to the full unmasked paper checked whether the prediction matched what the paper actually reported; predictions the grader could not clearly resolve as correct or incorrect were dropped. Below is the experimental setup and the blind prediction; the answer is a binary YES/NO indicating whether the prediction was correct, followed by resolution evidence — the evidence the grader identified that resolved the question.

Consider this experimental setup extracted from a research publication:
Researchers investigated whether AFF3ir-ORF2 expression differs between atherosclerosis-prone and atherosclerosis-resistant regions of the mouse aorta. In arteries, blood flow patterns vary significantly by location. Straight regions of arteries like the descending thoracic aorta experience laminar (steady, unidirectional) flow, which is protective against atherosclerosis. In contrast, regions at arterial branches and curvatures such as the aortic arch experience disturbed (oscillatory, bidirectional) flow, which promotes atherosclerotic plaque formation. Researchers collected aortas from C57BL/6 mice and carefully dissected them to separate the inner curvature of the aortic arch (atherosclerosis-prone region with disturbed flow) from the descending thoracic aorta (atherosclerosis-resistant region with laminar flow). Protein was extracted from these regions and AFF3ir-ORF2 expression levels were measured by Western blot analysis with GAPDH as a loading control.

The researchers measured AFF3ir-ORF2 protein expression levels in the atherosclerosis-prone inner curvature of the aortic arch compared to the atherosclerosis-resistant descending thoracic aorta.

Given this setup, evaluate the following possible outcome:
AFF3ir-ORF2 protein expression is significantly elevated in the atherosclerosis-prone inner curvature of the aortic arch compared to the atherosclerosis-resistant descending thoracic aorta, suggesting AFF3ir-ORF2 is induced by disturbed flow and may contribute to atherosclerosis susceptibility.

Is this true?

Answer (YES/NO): NO